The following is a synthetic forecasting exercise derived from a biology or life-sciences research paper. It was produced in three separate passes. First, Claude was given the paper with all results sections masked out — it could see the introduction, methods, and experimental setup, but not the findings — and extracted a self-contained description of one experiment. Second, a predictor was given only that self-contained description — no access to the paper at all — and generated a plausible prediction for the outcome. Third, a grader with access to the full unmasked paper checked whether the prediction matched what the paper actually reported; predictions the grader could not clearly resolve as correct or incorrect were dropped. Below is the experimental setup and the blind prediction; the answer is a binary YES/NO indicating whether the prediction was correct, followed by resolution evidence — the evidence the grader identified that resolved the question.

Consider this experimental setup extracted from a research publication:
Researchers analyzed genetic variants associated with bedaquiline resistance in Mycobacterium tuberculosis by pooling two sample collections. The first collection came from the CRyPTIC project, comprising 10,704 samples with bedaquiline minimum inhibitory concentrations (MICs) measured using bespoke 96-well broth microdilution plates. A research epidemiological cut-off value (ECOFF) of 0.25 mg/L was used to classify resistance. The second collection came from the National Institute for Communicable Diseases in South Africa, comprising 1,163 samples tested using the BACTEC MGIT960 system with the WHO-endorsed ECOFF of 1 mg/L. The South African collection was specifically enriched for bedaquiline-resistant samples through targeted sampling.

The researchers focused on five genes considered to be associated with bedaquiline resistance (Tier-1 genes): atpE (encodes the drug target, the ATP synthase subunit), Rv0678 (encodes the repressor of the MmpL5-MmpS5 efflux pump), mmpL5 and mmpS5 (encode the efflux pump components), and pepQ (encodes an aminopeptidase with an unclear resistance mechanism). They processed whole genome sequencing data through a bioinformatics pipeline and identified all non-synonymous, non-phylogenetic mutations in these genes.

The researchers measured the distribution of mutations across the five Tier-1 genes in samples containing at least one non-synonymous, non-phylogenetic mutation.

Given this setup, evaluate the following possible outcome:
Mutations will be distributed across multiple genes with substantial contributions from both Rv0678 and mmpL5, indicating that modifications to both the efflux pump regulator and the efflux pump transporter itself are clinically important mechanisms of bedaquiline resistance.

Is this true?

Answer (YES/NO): NO